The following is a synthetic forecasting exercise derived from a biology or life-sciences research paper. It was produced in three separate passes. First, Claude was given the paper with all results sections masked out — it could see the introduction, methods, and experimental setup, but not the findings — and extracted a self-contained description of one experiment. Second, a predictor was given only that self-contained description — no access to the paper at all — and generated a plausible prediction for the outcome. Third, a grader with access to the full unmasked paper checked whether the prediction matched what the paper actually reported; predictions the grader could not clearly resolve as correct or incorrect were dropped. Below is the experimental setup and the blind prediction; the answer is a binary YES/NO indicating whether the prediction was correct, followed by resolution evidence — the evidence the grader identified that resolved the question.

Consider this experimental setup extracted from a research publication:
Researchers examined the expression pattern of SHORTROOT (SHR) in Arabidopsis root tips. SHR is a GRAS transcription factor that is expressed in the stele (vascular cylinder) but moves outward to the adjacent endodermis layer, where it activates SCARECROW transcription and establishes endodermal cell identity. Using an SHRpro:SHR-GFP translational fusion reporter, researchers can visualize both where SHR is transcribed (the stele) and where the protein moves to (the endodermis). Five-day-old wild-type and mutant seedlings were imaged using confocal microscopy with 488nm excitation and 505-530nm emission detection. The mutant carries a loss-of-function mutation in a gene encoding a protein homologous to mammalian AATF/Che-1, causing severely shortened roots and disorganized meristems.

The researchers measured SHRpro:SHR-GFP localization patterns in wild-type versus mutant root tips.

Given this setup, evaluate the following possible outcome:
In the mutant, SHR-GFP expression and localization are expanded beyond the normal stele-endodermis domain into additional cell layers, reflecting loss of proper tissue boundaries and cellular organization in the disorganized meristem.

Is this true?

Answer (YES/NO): NO